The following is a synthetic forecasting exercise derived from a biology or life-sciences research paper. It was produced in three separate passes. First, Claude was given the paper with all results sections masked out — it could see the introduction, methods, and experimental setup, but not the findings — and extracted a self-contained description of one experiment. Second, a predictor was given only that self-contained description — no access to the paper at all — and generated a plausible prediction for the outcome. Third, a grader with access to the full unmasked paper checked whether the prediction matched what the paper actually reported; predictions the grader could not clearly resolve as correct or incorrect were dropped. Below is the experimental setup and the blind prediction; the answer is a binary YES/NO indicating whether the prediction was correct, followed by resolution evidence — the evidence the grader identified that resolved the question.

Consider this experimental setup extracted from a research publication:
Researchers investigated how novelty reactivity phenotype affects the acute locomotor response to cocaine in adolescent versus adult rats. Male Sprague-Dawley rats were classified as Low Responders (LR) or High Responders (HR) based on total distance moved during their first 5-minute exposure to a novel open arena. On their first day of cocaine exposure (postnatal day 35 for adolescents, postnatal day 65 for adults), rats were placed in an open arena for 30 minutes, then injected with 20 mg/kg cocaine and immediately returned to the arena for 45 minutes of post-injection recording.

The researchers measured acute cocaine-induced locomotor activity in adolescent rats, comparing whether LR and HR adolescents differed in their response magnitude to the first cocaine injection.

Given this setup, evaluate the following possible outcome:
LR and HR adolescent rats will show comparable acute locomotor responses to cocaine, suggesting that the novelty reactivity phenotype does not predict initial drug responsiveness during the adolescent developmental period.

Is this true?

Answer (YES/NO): YES